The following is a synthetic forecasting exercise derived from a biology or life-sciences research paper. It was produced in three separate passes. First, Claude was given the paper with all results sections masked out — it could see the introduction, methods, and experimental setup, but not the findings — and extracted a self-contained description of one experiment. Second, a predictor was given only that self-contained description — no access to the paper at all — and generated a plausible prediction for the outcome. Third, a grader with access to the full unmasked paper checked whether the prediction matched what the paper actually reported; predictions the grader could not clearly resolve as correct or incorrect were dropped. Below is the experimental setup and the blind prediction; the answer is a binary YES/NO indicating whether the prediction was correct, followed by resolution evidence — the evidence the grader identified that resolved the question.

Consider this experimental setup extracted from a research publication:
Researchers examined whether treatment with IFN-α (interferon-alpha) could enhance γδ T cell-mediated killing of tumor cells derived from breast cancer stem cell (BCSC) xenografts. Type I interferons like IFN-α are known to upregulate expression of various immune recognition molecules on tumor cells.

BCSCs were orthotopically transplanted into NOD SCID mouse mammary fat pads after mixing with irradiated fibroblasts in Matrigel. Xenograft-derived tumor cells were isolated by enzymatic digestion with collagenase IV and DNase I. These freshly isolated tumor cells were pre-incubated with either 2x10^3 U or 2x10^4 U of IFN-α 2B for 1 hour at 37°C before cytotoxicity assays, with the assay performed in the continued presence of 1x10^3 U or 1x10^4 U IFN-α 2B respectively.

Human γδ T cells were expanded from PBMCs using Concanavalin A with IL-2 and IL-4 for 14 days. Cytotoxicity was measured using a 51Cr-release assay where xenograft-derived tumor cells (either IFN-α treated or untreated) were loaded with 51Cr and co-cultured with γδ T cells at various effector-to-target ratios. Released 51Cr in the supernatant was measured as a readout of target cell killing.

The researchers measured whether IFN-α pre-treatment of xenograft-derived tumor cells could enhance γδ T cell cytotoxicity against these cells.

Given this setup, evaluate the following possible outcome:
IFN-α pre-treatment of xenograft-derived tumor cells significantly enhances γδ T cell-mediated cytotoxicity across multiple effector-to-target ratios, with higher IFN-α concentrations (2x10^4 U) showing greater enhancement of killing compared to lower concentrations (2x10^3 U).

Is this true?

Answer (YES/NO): NO